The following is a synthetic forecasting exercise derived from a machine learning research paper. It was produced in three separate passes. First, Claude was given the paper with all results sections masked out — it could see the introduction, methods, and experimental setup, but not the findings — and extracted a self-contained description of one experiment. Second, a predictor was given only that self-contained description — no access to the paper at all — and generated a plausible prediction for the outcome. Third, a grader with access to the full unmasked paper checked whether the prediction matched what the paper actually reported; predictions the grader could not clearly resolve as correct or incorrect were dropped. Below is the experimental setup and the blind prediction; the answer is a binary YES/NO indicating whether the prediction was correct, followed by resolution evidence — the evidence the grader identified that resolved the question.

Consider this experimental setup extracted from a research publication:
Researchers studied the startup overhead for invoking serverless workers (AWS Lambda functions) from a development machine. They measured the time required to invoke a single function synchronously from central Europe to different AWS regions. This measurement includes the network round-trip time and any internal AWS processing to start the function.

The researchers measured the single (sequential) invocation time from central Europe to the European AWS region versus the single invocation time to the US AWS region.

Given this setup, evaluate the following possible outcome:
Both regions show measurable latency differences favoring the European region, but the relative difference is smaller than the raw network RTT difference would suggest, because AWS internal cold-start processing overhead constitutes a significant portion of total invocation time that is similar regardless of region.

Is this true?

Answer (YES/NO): NO